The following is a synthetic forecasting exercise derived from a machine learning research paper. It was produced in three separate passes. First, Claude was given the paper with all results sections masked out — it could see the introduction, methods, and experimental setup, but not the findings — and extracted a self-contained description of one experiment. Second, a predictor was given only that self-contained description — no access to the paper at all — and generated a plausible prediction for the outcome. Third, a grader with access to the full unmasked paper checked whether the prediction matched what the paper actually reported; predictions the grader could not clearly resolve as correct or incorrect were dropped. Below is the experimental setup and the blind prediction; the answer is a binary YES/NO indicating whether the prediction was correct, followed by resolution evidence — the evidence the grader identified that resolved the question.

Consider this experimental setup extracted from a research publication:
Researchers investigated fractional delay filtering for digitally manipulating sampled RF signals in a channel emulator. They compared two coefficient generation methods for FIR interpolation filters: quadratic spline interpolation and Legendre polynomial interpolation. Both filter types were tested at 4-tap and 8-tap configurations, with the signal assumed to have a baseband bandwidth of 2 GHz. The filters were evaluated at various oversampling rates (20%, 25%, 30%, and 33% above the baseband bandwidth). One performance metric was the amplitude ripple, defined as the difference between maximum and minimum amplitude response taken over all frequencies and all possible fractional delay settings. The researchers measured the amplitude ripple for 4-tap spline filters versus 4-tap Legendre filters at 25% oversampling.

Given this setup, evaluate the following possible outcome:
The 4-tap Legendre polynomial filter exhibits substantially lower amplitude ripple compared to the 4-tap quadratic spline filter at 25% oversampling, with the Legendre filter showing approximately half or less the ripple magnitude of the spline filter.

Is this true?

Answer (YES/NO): NO